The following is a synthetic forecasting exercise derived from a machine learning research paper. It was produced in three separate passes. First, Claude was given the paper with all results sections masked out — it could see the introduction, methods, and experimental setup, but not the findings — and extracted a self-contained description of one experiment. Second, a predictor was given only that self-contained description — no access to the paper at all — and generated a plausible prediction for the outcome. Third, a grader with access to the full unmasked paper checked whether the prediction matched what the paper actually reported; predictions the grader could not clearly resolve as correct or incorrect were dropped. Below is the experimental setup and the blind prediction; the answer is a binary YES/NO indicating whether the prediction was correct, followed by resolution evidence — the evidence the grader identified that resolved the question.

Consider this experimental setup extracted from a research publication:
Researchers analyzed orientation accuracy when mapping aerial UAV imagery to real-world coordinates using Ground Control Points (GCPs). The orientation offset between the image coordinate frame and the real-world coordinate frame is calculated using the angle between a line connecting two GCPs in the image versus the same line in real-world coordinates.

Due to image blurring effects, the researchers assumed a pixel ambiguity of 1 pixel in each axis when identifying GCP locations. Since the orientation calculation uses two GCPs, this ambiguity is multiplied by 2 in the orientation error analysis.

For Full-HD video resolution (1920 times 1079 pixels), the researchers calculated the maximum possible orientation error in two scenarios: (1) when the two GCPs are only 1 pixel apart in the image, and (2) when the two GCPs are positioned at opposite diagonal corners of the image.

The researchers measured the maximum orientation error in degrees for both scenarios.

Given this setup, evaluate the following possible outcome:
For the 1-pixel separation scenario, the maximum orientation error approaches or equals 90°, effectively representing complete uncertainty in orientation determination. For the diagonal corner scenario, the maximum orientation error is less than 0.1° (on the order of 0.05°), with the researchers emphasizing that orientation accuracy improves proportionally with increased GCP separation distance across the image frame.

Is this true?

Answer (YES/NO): NO